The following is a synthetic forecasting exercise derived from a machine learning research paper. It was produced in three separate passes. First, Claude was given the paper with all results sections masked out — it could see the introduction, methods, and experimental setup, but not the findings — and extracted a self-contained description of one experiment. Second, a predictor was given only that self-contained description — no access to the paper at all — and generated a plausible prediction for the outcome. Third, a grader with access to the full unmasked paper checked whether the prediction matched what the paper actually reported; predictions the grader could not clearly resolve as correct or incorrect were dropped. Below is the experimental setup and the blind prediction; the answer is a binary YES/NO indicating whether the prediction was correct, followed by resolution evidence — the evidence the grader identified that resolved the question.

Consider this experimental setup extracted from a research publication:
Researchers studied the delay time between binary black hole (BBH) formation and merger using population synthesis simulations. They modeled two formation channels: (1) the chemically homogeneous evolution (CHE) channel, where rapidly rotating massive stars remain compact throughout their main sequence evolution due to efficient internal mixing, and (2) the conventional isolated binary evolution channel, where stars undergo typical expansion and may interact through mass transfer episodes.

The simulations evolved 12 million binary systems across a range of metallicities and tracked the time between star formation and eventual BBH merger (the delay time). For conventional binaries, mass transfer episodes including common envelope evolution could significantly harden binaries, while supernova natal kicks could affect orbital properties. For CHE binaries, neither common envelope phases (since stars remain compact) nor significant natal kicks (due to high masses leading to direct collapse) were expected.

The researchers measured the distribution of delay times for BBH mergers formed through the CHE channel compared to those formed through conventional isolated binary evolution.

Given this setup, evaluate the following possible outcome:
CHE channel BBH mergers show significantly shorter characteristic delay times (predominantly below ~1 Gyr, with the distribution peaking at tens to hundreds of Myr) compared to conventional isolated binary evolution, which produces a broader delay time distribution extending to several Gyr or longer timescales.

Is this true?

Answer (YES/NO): YES